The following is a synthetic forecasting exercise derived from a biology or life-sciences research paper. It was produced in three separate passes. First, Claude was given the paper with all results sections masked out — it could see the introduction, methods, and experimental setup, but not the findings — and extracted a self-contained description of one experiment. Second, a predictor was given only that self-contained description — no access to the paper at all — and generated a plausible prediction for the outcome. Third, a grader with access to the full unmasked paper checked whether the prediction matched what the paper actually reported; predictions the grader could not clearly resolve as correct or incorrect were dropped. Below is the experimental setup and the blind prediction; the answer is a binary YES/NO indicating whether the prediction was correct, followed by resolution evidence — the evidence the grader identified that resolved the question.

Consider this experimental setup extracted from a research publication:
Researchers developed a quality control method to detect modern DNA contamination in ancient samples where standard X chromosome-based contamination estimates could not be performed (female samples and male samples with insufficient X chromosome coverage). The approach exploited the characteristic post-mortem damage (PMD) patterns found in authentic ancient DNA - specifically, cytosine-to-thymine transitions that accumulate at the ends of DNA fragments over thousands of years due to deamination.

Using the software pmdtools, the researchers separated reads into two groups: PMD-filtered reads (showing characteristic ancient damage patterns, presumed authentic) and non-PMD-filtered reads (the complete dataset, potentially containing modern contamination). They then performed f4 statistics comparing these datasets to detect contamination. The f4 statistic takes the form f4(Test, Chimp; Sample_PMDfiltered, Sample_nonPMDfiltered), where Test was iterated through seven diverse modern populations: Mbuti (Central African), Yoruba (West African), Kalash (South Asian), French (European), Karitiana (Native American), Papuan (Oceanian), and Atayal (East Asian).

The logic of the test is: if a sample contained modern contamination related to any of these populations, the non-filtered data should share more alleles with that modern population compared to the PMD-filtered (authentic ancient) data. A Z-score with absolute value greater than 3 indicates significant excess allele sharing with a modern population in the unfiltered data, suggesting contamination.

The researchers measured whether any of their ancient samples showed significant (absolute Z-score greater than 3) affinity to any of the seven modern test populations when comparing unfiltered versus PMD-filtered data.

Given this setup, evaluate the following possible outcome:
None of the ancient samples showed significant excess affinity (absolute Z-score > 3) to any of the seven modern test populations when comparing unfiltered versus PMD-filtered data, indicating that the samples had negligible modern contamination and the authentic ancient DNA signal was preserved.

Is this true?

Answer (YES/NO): YES